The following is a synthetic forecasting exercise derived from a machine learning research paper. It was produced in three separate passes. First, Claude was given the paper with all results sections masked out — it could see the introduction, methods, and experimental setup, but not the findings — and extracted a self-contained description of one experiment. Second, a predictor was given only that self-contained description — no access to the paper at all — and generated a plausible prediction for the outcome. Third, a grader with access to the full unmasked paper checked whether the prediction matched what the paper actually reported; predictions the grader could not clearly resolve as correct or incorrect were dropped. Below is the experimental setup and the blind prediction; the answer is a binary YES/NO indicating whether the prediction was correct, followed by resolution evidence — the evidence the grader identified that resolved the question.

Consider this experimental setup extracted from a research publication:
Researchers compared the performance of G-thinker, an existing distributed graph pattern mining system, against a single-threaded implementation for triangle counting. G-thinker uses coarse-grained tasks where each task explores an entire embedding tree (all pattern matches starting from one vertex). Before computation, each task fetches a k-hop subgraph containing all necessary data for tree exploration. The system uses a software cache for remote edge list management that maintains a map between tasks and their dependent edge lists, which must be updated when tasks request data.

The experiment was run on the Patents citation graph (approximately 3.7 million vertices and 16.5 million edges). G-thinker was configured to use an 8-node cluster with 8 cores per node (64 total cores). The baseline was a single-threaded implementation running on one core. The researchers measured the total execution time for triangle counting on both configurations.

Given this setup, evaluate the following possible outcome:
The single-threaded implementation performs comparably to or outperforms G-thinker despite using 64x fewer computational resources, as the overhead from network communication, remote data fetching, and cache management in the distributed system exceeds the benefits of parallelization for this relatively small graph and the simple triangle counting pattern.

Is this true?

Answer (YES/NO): YES